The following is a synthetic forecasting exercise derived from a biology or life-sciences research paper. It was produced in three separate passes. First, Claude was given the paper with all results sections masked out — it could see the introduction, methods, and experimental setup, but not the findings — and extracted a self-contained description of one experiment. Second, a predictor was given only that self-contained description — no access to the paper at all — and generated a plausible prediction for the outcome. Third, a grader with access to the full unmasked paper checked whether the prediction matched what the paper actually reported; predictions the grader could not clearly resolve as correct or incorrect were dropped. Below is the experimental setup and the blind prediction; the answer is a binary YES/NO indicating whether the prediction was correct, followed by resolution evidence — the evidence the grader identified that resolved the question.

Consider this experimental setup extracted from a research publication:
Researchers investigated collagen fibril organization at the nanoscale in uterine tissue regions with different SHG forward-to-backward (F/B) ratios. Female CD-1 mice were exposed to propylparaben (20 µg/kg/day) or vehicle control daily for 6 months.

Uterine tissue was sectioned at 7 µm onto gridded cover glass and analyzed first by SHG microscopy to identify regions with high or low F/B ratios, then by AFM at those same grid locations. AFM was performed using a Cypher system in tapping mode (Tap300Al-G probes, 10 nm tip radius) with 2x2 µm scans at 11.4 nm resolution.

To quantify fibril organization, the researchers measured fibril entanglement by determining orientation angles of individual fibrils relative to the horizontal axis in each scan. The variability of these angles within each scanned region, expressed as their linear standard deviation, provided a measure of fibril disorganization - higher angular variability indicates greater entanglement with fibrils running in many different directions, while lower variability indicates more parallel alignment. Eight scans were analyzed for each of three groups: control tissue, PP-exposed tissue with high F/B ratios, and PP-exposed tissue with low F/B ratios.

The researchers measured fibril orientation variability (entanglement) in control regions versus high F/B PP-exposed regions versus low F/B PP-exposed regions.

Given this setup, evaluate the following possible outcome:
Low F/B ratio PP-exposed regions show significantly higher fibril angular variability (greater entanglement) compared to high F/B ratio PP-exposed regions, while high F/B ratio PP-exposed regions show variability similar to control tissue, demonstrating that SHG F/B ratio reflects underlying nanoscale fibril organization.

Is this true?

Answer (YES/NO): NO